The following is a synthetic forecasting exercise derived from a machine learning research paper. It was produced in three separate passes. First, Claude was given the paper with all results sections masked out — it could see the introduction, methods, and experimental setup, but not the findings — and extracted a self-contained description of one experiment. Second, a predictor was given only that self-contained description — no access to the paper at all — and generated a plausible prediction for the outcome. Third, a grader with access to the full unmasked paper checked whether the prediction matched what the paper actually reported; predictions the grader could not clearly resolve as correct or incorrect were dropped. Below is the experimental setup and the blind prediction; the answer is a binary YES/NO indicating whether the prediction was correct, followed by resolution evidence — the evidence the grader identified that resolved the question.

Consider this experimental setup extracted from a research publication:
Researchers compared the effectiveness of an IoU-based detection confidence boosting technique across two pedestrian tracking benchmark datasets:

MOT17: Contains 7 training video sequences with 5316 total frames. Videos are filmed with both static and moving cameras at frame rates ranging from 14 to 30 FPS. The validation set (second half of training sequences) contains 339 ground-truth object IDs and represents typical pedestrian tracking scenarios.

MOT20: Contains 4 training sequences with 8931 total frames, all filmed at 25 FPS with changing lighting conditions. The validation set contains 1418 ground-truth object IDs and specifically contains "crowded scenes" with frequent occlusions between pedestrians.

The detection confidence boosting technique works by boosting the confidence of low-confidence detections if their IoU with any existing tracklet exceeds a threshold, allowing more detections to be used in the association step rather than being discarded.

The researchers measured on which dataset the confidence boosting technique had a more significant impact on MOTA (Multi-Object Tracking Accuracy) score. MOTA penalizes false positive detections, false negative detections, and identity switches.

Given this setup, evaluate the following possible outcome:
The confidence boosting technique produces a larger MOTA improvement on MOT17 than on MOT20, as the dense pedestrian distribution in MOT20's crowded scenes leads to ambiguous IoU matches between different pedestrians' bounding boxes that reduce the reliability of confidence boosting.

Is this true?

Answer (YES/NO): NO